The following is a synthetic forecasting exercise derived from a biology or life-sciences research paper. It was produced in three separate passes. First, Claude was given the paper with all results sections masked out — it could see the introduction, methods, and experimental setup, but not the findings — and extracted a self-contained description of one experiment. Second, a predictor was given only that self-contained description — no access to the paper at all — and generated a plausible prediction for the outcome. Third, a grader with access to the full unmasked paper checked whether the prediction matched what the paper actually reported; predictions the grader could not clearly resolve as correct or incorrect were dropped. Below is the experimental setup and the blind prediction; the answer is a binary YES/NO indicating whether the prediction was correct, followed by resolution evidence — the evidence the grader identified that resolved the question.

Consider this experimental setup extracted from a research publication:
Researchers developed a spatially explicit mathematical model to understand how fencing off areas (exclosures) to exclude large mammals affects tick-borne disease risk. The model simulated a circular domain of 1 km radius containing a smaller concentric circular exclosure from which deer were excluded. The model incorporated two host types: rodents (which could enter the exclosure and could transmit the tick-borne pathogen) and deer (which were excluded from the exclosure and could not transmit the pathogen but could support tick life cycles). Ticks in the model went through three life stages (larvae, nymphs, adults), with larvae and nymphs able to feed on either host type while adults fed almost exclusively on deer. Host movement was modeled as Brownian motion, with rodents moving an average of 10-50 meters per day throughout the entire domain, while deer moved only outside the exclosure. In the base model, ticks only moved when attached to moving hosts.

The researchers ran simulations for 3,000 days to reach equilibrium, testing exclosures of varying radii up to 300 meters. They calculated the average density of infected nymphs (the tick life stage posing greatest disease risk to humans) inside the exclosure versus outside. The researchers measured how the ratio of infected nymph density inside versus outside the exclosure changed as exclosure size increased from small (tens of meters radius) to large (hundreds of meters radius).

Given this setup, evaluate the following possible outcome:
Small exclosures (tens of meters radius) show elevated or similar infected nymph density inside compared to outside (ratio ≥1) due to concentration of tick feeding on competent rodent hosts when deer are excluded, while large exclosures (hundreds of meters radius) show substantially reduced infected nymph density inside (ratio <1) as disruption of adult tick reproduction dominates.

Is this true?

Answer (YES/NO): YES